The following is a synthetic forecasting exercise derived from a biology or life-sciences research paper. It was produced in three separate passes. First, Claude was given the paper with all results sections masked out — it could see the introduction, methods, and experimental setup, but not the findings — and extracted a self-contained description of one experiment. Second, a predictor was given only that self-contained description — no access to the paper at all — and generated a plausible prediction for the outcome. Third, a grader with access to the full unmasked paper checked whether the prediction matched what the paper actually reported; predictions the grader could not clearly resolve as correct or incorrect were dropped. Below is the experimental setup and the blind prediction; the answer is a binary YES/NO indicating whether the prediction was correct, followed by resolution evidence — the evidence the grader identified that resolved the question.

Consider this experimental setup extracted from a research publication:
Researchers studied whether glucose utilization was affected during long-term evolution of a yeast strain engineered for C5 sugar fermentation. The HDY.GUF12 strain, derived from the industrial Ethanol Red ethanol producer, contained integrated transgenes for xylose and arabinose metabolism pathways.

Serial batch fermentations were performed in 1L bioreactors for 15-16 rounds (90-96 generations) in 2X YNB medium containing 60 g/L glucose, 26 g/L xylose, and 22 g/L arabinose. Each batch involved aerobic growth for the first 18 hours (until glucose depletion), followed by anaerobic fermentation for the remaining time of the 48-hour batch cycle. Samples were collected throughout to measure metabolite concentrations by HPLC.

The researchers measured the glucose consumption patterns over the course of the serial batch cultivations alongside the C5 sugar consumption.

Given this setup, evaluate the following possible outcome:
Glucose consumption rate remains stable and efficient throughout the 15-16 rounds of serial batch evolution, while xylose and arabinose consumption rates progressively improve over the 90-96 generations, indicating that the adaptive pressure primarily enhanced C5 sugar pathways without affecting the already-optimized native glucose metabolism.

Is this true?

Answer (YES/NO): NO